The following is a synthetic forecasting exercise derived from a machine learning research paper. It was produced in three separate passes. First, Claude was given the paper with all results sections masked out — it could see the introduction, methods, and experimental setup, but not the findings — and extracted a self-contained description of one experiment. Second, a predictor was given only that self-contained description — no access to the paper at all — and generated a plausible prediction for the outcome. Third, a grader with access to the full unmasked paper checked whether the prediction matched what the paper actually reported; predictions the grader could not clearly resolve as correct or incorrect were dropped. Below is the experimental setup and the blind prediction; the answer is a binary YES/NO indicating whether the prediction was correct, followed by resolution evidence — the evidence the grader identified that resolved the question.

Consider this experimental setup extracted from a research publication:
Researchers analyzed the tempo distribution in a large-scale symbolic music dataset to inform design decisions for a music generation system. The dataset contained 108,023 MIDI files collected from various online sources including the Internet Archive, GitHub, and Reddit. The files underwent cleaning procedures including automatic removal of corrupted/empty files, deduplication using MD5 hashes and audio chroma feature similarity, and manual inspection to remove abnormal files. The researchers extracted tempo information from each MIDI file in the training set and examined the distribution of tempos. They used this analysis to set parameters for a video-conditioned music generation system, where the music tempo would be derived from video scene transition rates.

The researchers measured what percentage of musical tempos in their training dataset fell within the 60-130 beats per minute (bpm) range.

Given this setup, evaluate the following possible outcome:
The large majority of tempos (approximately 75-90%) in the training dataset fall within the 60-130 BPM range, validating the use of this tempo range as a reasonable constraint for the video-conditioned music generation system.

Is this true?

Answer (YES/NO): NO